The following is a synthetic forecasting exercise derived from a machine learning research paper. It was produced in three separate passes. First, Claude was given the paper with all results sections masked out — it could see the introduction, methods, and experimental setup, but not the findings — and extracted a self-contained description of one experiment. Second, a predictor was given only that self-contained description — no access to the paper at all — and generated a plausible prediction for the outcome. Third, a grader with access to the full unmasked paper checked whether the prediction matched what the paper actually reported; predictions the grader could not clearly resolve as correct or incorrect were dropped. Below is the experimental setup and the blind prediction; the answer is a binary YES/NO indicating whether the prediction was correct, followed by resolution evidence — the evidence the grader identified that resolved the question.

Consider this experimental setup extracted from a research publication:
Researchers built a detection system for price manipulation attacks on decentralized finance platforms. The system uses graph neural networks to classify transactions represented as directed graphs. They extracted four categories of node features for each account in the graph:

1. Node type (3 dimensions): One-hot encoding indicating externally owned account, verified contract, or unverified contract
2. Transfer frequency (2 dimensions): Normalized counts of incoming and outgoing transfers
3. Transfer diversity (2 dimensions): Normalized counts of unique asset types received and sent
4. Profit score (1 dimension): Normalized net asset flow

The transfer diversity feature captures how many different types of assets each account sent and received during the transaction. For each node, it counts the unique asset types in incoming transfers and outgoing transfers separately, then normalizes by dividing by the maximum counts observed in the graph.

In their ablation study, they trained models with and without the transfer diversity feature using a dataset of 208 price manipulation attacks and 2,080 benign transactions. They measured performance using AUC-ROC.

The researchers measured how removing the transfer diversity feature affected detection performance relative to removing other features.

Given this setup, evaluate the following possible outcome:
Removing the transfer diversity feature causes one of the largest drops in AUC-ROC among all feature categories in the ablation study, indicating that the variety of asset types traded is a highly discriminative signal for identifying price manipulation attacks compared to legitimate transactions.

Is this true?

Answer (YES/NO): NO